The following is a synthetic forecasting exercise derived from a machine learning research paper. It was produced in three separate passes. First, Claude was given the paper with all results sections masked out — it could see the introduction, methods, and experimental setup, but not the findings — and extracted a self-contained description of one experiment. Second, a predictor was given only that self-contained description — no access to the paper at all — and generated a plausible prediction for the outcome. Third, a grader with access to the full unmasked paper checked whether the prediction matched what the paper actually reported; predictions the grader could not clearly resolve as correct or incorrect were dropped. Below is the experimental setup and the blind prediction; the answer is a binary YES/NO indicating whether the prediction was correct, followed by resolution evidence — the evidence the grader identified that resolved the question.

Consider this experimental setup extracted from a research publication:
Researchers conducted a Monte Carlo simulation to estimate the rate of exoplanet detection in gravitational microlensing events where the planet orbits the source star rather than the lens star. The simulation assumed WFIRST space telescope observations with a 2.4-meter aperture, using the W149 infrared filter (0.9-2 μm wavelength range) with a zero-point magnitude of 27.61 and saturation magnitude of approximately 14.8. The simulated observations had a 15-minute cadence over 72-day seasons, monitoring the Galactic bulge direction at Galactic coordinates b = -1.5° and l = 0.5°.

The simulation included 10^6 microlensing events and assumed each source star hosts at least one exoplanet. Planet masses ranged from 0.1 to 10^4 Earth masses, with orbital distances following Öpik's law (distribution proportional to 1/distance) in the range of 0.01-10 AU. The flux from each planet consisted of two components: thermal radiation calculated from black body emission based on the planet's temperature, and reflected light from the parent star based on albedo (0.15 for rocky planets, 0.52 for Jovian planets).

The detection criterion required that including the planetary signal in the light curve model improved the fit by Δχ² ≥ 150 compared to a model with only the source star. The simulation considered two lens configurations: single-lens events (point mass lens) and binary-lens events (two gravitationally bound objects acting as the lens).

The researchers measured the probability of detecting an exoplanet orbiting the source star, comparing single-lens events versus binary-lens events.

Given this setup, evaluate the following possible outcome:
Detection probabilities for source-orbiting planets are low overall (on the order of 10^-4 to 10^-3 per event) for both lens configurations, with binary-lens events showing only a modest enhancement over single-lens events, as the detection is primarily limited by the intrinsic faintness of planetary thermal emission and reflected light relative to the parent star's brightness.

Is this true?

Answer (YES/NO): NO